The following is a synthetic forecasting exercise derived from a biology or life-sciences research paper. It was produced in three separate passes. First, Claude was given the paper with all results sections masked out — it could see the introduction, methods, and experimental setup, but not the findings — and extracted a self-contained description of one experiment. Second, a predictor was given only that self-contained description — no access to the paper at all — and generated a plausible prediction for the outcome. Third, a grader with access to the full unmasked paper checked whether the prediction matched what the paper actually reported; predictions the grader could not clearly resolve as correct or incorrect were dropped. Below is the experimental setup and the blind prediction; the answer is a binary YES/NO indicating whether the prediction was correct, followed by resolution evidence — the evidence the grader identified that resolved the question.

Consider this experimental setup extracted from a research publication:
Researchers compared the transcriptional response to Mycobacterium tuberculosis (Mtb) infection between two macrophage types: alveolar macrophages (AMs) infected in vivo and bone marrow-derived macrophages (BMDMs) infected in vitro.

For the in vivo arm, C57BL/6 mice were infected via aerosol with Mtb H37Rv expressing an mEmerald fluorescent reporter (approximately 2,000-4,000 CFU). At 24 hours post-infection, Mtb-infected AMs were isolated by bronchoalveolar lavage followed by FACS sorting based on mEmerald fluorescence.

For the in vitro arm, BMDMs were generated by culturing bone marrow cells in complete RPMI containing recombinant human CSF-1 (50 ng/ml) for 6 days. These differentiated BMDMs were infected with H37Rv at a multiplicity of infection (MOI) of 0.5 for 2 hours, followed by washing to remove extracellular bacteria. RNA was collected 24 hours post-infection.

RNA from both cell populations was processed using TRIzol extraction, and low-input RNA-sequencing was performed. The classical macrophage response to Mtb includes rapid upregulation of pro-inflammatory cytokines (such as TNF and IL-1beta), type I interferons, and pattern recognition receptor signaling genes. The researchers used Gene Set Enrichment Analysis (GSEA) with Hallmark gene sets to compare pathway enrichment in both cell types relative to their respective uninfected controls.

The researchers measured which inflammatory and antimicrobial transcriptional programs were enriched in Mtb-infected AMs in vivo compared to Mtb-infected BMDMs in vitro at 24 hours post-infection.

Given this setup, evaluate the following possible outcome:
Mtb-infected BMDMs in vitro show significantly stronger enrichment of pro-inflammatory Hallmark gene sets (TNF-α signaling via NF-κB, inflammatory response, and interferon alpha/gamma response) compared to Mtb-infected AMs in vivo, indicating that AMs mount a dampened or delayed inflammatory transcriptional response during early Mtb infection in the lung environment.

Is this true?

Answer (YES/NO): YES